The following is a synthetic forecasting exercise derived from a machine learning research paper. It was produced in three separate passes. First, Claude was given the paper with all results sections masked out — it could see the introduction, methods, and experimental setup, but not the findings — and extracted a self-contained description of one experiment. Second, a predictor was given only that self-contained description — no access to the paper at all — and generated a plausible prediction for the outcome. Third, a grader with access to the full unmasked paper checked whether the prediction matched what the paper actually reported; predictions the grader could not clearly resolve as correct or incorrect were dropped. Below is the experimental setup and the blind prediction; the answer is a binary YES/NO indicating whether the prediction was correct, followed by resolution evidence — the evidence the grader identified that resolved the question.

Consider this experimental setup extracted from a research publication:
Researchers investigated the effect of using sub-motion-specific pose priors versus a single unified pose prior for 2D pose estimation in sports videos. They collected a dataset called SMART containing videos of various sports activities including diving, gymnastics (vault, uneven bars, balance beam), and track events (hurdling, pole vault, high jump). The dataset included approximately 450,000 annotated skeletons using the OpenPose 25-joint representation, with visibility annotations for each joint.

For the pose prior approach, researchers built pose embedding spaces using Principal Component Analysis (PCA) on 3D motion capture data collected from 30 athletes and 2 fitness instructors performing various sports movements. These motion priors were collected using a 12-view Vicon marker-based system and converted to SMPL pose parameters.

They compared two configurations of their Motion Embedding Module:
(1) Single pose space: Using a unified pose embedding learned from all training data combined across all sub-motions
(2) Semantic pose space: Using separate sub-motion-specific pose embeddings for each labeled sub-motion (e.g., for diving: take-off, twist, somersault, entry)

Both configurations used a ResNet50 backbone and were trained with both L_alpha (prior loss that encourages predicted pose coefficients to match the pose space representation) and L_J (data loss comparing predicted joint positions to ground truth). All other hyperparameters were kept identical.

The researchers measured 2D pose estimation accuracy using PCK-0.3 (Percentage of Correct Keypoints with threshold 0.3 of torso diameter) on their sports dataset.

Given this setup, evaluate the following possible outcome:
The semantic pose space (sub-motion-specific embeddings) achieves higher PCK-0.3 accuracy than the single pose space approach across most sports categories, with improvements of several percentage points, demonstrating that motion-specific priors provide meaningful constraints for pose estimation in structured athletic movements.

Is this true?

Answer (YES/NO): NO